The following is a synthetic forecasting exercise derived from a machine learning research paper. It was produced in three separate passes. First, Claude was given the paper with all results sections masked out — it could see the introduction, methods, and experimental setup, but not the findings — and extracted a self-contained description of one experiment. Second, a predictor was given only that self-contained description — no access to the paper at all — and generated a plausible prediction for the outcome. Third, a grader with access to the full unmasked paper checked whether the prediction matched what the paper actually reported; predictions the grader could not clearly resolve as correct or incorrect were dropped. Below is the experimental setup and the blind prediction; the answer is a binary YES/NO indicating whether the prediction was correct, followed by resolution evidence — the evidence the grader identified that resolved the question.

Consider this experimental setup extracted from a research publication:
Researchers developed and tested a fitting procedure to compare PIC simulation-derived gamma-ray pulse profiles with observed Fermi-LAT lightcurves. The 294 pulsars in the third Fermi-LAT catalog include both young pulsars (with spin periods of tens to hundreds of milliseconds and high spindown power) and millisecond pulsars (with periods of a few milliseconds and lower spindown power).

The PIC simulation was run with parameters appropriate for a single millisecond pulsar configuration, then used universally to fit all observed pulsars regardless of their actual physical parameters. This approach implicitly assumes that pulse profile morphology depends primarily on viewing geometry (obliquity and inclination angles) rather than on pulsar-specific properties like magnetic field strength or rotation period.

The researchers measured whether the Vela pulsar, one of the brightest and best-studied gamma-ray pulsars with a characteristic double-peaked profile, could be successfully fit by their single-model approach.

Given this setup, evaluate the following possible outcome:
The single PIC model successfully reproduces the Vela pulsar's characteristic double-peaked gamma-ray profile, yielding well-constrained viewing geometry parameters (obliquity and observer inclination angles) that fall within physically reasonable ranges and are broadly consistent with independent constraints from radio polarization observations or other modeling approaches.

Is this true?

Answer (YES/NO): YES